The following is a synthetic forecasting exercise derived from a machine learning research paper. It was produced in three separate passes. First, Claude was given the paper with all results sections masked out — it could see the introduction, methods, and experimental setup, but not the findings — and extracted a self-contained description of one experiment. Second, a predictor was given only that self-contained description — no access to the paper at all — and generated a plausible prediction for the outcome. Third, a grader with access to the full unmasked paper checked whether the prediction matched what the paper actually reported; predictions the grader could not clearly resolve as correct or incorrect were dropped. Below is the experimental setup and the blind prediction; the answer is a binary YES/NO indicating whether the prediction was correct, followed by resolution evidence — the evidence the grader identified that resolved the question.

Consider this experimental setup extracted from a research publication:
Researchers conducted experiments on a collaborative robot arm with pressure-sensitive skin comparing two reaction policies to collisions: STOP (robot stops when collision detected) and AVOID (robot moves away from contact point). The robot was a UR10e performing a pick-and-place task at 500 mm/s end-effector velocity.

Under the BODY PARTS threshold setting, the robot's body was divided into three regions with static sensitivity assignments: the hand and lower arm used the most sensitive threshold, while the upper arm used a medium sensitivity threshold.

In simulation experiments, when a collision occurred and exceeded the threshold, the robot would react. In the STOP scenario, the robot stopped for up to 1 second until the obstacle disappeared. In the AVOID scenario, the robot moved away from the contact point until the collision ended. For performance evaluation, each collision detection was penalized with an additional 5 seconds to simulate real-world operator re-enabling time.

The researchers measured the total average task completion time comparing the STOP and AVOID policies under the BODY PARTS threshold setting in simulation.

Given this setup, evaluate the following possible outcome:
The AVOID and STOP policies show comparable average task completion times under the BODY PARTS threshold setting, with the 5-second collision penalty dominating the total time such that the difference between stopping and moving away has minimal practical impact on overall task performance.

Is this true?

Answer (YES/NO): YES